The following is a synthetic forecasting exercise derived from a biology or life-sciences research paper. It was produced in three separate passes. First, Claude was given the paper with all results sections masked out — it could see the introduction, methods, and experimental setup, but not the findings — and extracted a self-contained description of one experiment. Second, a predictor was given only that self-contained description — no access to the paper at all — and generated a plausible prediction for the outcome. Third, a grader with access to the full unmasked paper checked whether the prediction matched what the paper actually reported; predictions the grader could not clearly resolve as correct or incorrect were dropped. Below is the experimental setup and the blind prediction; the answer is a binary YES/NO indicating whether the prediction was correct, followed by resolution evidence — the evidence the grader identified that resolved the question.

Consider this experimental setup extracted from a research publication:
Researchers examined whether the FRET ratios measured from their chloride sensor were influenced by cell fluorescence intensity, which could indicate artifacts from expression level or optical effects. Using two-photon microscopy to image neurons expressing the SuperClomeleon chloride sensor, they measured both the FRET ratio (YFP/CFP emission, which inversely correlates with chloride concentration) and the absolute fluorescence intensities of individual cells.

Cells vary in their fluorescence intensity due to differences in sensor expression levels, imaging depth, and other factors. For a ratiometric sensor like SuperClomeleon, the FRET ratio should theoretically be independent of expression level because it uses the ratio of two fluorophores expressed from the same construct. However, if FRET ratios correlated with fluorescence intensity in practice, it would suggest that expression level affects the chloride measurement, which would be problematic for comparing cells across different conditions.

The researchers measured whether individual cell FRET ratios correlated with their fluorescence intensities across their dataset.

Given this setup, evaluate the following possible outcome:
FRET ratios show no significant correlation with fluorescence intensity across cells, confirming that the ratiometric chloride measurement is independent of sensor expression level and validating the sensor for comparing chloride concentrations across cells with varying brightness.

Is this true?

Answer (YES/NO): YES